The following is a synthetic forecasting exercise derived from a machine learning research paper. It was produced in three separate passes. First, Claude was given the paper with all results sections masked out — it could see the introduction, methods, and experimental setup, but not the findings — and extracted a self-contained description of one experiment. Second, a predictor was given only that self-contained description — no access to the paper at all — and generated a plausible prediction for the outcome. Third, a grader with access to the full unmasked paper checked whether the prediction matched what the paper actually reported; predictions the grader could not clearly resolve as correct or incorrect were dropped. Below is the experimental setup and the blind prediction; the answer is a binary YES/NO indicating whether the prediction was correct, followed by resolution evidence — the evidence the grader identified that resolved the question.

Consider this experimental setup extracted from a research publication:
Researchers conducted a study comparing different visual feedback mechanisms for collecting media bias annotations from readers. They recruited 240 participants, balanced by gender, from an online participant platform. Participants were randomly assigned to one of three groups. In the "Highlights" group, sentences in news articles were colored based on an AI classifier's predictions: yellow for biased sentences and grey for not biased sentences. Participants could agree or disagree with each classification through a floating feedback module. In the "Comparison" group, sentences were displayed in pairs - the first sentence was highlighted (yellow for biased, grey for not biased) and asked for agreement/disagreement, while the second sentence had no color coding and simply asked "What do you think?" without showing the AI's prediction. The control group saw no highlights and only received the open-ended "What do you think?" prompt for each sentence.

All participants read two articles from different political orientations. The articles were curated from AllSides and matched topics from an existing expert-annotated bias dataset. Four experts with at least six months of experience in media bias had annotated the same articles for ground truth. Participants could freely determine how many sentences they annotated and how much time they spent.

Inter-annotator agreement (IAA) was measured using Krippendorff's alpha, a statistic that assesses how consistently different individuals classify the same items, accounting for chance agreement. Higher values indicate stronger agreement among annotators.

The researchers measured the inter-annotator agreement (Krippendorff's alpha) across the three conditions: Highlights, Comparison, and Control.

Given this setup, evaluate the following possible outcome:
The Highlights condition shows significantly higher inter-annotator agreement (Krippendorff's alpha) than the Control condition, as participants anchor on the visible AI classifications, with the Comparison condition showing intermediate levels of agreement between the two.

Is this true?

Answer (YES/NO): NO